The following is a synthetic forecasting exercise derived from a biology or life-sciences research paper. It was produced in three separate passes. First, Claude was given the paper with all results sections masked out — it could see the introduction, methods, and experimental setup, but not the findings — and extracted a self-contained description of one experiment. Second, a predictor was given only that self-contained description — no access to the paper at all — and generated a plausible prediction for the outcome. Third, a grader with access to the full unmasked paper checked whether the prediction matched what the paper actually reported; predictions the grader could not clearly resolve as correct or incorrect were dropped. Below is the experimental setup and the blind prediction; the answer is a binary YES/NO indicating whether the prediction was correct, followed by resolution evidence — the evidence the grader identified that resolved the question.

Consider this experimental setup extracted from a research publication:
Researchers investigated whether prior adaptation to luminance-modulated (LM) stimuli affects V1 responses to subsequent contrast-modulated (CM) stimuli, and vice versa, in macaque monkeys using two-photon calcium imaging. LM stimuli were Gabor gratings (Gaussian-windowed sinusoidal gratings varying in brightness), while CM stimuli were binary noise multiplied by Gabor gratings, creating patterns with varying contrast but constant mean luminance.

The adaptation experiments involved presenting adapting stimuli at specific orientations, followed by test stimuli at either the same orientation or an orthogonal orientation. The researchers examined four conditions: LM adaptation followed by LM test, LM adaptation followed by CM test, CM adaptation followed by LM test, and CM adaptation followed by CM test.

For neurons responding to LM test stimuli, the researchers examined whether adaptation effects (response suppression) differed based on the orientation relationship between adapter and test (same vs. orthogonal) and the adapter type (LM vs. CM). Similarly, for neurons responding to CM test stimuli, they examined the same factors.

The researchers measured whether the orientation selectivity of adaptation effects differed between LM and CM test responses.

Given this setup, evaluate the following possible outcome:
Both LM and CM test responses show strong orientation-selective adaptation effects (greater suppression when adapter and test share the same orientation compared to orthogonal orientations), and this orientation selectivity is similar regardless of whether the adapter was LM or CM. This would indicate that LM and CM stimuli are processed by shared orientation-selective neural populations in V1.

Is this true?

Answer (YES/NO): NO